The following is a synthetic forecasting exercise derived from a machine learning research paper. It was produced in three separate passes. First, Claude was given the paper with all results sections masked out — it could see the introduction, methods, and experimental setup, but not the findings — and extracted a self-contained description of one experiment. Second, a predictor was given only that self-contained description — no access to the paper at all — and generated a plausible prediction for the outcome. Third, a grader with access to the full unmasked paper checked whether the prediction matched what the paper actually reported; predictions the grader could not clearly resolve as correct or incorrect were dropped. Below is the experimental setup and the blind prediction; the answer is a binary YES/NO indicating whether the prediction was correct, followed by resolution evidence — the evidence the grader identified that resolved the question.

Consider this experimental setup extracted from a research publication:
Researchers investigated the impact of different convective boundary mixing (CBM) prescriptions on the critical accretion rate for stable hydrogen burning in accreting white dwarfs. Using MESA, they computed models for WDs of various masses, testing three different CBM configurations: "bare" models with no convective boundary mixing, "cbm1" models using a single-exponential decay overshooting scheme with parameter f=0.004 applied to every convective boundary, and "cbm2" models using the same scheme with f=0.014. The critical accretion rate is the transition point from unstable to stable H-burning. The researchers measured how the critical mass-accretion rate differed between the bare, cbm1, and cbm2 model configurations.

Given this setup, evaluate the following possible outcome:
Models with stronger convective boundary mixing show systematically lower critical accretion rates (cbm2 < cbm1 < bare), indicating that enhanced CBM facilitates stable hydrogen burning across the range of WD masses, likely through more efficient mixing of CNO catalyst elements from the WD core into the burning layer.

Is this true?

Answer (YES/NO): NO